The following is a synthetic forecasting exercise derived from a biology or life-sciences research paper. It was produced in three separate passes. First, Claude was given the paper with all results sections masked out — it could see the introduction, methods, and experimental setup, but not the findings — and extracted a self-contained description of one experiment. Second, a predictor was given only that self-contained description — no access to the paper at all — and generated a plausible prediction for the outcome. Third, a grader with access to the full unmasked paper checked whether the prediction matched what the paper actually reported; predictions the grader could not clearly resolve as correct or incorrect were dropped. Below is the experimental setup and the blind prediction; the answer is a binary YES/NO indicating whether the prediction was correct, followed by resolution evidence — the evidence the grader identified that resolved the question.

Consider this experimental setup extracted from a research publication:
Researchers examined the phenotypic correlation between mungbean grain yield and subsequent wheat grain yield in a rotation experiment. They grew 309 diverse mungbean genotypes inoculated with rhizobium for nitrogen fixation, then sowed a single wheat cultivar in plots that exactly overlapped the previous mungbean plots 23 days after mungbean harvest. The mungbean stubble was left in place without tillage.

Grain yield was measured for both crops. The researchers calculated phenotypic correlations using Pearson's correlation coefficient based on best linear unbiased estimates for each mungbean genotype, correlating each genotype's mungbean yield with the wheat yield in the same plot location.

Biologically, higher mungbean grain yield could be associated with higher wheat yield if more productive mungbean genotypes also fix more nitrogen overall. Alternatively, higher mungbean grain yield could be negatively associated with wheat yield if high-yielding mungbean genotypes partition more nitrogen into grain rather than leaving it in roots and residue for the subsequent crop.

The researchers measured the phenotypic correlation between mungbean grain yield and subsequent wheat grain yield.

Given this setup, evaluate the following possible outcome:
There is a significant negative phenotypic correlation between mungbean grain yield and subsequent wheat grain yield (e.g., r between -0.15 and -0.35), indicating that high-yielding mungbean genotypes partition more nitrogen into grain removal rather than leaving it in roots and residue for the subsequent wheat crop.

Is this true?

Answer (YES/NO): NO